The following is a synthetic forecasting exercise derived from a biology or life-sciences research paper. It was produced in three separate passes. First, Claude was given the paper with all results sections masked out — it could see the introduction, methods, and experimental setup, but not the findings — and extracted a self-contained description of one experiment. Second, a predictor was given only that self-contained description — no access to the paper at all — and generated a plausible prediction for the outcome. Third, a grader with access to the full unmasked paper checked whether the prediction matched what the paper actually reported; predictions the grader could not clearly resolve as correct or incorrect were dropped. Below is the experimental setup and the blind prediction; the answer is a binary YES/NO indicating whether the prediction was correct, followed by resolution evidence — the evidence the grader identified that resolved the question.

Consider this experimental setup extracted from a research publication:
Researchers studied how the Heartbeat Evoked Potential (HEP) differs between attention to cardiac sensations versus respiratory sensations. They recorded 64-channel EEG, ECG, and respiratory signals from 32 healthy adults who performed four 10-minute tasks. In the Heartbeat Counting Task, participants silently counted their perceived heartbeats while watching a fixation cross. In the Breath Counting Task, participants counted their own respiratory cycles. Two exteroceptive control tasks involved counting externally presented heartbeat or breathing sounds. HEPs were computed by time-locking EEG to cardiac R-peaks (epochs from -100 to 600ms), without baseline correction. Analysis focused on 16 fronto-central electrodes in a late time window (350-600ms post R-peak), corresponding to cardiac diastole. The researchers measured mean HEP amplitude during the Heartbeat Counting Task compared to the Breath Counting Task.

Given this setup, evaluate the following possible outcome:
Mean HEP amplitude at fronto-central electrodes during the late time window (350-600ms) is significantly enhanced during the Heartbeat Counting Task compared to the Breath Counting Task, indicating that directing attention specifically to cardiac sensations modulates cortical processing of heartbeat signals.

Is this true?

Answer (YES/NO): YES